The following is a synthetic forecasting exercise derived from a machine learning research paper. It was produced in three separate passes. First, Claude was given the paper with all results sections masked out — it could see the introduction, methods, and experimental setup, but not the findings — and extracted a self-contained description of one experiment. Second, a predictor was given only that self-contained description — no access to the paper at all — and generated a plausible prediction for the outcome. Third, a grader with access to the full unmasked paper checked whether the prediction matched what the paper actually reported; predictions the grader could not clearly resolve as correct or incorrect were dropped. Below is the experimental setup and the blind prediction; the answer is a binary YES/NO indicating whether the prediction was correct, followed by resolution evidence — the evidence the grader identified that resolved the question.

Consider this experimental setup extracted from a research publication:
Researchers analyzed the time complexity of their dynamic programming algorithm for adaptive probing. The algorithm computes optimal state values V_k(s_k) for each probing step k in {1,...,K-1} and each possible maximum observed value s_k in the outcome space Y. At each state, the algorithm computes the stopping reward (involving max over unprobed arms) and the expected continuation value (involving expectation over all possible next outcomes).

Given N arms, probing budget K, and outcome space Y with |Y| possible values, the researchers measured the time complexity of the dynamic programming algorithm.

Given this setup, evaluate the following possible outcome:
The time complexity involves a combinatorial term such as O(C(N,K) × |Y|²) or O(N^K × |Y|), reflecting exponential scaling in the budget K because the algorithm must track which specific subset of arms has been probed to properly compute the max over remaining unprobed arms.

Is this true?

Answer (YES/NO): NO